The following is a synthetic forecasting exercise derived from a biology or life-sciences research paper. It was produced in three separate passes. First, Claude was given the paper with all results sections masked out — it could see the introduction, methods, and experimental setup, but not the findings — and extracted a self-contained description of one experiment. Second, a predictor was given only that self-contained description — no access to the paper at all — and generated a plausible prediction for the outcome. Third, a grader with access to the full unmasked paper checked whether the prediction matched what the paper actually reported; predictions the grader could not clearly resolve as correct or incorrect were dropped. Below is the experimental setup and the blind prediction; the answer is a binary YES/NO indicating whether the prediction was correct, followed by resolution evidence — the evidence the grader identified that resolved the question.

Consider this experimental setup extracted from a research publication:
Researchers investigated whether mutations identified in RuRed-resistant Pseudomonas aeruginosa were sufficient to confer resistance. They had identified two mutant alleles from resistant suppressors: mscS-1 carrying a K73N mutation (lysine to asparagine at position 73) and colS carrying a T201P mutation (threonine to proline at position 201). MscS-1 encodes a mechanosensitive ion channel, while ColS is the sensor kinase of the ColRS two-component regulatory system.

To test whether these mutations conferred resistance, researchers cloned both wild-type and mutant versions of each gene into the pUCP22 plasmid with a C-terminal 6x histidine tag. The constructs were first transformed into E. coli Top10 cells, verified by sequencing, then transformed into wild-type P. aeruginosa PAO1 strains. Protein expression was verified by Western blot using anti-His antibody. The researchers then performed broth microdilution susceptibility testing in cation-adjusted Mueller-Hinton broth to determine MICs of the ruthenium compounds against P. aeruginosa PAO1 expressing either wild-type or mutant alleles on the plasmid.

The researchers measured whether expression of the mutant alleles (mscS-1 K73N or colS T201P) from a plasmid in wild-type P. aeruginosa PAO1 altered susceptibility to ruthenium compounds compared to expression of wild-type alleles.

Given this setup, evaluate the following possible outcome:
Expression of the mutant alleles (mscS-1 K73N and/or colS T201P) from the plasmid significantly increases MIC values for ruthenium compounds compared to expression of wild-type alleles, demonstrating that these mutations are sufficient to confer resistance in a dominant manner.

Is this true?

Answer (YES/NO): NO